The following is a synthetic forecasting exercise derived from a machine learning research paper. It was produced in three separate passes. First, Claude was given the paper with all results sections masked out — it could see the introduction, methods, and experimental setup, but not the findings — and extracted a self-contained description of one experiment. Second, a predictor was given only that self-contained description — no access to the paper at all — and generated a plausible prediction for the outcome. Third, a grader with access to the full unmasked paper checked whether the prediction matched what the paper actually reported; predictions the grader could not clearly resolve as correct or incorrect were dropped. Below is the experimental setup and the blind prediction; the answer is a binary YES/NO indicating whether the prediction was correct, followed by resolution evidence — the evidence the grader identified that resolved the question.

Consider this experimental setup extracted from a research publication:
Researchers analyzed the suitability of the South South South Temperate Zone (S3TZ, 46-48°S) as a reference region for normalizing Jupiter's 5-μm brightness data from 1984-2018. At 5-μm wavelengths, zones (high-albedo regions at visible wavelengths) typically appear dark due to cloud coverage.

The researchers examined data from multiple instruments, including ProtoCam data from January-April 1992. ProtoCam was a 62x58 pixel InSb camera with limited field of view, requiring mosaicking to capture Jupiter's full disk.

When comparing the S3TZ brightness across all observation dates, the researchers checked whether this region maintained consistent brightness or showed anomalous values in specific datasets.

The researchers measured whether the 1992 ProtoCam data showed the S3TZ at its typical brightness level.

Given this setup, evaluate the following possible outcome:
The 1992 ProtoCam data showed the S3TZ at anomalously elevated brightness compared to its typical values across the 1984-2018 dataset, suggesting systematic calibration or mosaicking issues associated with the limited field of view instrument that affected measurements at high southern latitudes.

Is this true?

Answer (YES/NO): YES